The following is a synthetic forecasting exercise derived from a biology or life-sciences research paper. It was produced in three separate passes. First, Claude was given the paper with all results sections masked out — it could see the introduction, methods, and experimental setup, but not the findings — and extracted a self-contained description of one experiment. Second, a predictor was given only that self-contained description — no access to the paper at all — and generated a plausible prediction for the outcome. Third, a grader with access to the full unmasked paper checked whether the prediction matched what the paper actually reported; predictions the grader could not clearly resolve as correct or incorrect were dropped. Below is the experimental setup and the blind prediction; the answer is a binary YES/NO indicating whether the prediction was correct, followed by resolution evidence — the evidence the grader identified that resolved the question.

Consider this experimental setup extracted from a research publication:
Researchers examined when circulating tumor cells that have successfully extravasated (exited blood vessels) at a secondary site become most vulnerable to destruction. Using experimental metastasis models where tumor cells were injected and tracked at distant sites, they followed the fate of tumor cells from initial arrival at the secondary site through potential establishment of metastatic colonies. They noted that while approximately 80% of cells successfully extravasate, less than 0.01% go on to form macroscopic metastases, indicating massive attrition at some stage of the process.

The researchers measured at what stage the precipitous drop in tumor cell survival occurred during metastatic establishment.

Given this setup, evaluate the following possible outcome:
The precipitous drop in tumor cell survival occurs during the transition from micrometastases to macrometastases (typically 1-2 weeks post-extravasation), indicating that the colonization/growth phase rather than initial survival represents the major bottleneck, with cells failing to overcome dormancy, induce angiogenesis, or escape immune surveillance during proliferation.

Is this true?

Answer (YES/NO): YES